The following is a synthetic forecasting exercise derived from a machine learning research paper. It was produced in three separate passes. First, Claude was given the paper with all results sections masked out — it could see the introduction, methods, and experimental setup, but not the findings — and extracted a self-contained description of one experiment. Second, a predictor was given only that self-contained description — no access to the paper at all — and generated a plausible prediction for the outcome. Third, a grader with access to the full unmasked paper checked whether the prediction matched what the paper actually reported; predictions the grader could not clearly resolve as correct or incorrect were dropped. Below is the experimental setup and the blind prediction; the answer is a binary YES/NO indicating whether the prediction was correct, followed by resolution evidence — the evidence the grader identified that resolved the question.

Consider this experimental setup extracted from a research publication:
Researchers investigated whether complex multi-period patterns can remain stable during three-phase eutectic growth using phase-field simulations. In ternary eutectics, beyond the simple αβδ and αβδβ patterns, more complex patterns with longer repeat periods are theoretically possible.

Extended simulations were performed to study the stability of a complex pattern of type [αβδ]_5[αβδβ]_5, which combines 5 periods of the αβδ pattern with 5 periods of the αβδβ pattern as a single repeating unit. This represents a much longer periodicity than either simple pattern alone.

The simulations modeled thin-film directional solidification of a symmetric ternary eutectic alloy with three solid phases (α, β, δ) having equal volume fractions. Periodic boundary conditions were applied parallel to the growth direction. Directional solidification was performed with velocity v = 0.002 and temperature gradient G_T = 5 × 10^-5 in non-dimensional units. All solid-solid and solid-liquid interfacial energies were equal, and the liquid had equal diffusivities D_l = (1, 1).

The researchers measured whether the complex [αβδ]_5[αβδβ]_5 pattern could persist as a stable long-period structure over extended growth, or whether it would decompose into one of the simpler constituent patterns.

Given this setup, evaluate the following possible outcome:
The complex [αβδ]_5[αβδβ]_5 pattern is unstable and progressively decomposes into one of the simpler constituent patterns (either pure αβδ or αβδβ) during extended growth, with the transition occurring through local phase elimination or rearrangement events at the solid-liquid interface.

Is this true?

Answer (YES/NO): NO